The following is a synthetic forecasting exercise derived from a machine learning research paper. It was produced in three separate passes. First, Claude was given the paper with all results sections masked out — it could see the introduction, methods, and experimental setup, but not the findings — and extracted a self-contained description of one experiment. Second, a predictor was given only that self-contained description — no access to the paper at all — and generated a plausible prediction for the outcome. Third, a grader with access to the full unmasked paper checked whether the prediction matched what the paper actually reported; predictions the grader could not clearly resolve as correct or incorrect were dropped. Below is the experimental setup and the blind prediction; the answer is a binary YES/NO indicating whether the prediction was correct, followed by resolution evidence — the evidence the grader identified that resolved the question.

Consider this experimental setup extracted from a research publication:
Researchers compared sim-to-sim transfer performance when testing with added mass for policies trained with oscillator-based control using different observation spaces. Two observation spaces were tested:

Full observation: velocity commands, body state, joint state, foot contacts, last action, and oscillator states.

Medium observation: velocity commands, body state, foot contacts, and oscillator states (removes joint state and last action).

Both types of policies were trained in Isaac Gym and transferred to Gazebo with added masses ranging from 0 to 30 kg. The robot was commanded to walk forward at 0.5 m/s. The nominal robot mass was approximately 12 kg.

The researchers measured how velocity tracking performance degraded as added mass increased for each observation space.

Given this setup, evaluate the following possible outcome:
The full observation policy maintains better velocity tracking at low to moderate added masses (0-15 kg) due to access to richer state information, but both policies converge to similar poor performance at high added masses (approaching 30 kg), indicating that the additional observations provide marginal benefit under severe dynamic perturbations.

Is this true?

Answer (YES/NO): NO